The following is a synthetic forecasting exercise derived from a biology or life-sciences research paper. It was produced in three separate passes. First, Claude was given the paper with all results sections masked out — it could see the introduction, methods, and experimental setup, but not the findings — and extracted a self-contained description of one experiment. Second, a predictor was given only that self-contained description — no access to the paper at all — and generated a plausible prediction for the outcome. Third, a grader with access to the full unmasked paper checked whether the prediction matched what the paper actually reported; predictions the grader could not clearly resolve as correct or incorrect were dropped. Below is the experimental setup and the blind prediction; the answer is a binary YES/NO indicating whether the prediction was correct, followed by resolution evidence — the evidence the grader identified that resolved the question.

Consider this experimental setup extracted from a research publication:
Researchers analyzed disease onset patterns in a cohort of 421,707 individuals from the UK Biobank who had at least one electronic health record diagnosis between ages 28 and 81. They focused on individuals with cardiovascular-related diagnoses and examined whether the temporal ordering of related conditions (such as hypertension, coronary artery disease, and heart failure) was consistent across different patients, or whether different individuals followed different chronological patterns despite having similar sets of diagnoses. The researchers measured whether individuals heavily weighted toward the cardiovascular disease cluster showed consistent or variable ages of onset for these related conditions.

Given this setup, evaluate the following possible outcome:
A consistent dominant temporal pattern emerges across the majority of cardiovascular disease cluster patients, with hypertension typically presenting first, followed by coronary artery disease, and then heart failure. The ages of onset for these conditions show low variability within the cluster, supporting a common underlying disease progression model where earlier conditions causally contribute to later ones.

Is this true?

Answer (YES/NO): NO